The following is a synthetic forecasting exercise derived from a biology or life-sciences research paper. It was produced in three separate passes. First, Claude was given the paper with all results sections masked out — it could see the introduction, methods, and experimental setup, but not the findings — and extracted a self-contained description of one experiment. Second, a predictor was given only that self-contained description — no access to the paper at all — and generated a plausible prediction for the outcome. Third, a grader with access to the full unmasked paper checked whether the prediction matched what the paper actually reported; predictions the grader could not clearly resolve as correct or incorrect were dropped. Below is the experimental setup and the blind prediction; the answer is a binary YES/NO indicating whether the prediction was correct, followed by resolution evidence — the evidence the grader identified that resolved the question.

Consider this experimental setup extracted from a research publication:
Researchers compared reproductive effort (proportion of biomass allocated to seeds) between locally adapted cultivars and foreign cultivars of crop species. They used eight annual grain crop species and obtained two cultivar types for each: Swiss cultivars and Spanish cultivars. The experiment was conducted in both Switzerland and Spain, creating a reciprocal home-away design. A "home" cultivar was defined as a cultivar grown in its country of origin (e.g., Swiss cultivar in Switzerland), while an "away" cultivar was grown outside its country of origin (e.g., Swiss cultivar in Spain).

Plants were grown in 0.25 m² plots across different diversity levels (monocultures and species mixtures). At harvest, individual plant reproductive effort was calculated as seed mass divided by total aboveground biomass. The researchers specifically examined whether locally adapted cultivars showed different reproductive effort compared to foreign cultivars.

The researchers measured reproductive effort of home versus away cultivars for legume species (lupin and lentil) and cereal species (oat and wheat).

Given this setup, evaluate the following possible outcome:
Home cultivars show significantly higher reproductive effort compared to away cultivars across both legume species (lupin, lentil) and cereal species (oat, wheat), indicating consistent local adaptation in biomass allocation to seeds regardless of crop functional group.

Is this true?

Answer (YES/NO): YES